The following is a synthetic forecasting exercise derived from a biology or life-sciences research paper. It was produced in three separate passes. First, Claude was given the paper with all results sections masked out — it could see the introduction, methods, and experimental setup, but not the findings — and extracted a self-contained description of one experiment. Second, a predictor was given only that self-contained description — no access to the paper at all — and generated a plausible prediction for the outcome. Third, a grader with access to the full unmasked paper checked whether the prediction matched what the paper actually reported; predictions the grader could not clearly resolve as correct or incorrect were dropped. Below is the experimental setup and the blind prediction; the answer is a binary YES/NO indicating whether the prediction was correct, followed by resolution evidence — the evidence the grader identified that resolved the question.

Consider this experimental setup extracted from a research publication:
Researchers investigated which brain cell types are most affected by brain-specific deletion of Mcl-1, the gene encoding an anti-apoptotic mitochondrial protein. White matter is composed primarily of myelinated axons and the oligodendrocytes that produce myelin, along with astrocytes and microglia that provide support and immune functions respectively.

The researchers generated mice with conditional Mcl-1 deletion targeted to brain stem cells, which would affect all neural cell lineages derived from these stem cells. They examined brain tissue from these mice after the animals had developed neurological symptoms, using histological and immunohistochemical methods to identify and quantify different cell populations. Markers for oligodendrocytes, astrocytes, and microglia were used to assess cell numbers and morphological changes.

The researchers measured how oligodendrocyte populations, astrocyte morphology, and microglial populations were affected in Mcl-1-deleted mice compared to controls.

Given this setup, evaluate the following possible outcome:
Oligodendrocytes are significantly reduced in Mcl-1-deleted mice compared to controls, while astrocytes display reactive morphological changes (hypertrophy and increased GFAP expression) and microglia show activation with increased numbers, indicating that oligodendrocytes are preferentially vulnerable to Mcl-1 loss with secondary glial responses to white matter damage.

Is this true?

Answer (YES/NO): YES